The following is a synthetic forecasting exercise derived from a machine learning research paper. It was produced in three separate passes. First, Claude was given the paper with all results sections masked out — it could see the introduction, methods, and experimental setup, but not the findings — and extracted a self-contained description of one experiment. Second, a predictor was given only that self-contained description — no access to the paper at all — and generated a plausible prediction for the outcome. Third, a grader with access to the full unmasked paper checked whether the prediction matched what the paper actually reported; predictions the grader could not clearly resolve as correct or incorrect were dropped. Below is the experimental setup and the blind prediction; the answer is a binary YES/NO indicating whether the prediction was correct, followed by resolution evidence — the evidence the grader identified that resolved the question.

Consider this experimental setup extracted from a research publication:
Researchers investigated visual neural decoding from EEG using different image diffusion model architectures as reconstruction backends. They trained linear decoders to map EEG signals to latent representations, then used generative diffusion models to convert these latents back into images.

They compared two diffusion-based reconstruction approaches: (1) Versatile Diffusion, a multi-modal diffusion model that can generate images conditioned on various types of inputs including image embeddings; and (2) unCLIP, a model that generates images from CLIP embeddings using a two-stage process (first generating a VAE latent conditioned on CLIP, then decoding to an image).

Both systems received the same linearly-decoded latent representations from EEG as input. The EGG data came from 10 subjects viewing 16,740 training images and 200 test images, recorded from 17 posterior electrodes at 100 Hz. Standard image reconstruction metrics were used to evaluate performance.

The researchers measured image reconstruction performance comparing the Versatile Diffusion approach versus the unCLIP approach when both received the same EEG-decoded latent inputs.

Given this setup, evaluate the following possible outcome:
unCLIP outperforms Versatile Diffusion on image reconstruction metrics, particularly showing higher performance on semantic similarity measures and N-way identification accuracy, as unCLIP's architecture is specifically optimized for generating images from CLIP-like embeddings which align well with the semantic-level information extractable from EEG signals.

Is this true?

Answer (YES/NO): NO